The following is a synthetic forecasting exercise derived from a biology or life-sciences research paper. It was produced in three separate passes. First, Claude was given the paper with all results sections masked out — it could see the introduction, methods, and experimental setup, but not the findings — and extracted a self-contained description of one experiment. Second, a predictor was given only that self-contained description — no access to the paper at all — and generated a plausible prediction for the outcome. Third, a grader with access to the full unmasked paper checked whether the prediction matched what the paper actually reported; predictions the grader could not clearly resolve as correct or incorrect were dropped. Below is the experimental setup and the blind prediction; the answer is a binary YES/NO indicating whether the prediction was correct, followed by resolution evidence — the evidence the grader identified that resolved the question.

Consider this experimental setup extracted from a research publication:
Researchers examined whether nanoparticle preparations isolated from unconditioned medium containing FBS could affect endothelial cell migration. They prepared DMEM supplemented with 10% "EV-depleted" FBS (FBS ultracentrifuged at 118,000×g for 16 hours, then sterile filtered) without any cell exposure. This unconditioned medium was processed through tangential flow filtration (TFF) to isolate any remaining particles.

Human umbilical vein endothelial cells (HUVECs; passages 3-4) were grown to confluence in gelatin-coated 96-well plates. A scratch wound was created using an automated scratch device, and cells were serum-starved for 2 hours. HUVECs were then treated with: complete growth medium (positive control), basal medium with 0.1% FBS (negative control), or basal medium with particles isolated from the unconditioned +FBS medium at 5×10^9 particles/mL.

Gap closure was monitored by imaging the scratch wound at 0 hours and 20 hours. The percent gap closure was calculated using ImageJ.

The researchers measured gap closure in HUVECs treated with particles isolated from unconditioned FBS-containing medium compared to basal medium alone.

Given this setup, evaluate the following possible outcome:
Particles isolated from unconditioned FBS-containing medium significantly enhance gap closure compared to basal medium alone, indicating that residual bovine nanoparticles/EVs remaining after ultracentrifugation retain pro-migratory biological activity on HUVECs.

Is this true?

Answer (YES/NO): NO